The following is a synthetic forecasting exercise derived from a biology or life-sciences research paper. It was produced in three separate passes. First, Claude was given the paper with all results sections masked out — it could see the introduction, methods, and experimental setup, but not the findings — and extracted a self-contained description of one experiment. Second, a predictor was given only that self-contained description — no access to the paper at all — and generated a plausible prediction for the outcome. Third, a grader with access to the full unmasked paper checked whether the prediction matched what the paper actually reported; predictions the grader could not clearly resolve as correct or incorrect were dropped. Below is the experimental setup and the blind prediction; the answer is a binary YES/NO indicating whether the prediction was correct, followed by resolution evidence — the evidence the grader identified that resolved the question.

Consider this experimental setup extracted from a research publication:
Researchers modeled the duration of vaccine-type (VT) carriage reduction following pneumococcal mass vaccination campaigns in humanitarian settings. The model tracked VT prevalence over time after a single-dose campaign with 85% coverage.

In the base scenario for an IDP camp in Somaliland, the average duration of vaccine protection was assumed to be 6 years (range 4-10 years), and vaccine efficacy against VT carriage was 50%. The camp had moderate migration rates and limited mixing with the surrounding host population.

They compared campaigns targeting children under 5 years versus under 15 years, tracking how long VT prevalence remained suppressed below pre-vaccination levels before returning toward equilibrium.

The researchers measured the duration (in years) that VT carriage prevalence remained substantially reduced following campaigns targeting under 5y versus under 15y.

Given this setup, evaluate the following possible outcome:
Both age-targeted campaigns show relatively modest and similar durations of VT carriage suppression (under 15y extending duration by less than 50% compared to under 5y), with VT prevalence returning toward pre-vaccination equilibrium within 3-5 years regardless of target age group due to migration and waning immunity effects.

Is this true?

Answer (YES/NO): NO